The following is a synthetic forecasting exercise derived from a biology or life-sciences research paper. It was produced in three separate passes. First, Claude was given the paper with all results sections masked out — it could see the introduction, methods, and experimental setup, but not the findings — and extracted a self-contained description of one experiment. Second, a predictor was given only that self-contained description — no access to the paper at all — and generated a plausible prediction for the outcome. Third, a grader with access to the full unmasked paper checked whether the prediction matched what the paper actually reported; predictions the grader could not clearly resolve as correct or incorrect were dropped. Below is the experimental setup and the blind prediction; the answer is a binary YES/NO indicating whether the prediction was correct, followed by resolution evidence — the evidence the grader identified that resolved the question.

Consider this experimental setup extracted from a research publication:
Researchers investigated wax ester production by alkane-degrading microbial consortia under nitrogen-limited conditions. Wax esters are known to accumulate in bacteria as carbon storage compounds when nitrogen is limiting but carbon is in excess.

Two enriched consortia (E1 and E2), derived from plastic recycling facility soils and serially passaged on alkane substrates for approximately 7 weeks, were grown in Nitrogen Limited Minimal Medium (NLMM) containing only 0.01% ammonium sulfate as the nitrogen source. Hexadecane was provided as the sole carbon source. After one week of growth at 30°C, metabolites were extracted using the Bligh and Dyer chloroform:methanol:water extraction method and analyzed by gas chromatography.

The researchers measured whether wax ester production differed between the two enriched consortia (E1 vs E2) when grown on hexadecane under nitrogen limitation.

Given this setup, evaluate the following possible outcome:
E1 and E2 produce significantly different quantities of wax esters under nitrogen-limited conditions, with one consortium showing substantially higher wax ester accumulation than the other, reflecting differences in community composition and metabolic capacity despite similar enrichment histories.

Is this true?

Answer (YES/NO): NO